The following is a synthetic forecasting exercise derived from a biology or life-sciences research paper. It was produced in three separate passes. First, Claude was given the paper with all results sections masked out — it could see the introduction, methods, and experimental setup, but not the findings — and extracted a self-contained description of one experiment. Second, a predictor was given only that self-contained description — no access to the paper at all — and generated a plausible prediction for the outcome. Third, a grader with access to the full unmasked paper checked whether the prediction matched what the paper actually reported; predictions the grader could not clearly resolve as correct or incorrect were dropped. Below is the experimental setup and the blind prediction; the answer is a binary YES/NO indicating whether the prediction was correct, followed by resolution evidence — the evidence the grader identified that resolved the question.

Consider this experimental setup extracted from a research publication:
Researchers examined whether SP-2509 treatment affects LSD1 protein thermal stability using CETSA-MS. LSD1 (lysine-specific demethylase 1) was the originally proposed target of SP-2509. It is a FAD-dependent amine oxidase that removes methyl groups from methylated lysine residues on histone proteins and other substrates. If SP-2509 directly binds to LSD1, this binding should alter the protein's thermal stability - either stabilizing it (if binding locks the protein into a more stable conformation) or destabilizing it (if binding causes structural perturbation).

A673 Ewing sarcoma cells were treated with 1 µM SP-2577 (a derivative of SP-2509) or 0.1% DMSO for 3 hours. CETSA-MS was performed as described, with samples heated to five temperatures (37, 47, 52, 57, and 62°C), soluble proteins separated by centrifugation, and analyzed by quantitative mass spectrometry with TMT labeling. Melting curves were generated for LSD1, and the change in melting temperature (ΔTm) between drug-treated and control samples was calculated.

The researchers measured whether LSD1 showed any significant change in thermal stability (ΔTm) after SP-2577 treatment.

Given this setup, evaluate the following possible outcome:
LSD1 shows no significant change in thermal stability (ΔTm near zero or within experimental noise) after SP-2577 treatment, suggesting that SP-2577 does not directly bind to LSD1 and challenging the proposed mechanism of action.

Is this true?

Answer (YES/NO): YES